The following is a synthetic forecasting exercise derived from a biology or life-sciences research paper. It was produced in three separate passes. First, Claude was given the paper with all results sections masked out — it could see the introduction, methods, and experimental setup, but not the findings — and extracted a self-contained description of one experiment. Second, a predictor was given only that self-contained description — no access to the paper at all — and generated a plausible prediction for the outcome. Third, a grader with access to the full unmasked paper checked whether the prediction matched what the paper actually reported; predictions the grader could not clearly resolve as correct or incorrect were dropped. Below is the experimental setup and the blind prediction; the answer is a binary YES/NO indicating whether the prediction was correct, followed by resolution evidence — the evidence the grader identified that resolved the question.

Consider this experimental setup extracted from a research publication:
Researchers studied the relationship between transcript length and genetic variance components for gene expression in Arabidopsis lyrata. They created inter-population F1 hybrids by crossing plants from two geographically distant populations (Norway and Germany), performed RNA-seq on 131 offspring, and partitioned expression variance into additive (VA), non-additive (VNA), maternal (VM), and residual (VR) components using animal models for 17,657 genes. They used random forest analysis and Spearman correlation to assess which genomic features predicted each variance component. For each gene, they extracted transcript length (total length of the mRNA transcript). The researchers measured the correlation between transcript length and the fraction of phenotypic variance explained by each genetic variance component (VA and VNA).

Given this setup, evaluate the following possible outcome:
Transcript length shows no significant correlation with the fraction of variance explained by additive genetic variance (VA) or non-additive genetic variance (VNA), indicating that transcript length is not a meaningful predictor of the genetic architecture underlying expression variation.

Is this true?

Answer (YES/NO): NO